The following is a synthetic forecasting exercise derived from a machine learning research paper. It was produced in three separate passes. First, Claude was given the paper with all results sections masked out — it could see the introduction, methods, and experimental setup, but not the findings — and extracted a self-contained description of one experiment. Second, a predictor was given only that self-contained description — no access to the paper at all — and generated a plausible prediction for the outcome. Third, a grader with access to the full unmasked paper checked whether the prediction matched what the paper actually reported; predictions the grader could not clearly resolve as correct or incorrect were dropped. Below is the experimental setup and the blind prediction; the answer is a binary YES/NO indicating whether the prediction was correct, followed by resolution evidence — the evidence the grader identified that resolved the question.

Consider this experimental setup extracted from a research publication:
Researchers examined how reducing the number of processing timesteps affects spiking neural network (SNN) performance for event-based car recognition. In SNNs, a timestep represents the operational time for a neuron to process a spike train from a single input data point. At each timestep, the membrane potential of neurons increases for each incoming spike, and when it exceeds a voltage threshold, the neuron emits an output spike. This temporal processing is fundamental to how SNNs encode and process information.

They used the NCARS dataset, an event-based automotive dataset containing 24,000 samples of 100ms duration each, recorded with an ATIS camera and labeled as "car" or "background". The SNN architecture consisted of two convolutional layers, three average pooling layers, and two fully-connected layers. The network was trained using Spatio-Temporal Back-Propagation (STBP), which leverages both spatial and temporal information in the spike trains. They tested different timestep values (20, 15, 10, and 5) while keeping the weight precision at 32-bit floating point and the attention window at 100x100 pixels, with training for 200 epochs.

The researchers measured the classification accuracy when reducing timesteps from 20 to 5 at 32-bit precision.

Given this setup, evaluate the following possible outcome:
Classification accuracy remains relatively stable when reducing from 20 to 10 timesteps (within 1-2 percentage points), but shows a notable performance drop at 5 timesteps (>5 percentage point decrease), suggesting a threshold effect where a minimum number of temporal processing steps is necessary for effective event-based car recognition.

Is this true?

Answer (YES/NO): NO